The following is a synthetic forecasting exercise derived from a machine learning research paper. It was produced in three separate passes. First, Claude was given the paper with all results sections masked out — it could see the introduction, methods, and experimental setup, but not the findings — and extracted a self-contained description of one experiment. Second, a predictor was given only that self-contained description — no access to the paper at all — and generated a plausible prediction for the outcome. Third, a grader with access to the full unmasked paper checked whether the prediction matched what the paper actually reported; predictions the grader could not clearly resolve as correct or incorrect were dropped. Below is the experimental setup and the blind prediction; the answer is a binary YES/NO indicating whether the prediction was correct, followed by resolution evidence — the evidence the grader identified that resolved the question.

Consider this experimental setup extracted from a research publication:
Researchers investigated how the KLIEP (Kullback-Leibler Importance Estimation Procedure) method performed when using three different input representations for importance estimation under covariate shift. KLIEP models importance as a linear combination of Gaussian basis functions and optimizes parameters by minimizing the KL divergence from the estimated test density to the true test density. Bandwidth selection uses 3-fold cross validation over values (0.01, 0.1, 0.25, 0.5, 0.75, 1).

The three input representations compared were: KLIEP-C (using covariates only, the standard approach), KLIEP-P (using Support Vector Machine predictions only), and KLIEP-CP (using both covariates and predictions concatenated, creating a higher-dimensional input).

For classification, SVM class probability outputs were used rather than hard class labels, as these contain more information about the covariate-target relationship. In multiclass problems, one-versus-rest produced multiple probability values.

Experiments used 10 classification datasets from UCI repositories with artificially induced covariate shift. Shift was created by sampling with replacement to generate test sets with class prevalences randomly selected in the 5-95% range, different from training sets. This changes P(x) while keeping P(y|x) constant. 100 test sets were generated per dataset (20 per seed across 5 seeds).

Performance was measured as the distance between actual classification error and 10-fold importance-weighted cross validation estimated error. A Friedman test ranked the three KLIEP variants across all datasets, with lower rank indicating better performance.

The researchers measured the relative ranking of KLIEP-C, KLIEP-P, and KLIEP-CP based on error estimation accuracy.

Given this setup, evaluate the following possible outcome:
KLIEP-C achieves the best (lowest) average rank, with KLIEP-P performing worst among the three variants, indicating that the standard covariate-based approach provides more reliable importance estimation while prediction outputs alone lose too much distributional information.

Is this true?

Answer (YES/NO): NO